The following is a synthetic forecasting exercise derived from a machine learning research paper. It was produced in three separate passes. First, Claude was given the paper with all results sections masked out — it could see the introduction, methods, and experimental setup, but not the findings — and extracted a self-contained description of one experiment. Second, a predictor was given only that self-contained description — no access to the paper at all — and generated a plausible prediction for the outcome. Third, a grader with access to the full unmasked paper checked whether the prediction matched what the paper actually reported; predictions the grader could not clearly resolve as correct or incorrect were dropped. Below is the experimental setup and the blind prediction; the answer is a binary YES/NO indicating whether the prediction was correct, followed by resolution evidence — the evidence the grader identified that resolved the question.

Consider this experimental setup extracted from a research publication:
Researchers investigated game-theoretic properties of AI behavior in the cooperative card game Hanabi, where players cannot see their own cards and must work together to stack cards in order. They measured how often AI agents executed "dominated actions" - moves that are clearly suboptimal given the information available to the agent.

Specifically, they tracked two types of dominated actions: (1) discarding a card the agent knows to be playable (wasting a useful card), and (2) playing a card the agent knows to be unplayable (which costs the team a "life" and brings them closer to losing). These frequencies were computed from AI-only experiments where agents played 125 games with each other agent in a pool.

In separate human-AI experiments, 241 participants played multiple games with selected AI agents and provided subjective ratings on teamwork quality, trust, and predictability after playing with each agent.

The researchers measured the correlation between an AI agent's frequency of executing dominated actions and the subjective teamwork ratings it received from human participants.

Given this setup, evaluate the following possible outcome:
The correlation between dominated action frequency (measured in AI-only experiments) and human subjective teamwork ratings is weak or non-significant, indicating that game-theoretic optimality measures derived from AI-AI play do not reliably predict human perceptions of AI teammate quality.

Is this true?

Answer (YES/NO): NO